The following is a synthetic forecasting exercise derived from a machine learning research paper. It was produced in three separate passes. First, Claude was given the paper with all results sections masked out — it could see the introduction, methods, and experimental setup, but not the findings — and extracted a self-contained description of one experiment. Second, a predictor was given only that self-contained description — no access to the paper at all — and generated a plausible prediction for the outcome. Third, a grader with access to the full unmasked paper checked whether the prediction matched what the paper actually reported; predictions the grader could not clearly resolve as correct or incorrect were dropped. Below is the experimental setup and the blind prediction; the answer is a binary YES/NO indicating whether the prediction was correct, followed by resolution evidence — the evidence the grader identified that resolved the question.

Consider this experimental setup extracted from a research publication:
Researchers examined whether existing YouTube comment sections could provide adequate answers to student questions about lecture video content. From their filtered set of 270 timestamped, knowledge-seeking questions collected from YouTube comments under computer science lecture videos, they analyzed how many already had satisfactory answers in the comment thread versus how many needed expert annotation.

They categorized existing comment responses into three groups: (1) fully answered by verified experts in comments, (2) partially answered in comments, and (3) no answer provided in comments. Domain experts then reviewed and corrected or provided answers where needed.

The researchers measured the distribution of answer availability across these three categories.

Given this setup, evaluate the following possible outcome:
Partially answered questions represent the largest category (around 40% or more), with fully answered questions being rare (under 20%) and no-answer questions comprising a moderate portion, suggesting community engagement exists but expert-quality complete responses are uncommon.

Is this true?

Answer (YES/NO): NO